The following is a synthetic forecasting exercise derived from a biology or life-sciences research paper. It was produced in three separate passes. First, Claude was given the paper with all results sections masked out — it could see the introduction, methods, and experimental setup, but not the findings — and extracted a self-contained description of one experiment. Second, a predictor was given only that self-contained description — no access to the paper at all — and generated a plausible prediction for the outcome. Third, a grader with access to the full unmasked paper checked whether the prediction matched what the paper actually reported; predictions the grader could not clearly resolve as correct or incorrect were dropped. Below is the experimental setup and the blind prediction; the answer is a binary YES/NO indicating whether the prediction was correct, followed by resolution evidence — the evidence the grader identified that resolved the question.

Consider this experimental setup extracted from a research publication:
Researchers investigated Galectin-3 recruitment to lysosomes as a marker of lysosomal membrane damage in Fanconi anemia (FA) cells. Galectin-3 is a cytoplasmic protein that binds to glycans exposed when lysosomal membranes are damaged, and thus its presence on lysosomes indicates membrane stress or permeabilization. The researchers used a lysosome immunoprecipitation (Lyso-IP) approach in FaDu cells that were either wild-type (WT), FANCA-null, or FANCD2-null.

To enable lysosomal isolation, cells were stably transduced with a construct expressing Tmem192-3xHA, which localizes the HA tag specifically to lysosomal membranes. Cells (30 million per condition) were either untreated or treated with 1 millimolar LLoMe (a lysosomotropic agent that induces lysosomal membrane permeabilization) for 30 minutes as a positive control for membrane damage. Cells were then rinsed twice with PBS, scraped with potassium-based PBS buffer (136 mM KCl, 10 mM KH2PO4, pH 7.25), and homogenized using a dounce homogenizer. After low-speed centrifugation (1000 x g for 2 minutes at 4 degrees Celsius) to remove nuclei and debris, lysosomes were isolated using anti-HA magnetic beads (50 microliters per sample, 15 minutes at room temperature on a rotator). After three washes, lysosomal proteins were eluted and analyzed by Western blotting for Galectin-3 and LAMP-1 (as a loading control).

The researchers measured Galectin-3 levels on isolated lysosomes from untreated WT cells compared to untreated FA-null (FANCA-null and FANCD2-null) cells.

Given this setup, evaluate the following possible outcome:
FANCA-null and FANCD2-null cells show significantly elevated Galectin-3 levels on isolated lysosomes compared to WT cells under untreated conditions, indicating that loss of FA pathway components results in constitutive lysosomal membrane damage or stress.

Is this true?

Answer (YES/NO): YES